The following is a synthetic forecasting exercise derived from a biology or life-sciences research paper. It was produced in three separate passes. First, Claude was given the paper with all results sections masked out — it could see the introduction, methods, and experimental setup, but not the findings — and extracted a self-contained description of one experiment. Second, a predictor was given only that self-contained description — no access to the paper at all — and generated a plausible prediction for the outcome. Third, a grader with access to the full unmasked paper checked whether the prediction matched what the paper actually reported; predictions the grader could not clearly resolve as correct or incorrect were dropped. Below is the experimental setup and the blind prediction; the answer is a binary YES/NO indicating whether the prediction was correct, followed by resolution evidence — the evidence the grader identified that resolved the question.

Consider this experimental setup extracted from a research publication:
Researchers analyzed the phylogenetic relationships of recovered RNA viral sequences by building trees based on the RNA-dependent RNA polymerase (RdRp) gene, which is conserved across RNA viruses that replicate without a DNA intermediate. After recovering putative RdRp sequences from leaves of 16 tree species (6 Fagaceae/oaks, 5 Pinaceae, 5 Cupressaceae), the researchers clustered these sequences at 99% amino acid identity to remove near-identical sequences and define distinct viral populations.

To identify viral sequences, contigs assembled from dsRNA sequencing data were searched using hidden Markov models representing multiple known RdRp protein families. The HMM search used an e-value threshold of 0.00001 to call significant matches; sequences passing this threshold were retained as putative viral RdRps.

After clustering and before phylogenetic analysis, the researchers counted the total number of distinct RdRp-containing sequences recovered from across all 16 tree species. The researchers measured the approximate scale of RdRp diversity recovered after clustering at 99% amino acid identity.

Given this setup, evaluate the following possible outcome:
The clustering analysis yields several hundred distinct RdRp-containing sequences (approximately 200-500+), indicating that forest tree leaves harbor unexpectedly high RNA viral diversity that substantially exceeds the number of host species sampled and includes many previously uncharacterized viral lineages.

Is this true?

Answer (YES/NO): YES